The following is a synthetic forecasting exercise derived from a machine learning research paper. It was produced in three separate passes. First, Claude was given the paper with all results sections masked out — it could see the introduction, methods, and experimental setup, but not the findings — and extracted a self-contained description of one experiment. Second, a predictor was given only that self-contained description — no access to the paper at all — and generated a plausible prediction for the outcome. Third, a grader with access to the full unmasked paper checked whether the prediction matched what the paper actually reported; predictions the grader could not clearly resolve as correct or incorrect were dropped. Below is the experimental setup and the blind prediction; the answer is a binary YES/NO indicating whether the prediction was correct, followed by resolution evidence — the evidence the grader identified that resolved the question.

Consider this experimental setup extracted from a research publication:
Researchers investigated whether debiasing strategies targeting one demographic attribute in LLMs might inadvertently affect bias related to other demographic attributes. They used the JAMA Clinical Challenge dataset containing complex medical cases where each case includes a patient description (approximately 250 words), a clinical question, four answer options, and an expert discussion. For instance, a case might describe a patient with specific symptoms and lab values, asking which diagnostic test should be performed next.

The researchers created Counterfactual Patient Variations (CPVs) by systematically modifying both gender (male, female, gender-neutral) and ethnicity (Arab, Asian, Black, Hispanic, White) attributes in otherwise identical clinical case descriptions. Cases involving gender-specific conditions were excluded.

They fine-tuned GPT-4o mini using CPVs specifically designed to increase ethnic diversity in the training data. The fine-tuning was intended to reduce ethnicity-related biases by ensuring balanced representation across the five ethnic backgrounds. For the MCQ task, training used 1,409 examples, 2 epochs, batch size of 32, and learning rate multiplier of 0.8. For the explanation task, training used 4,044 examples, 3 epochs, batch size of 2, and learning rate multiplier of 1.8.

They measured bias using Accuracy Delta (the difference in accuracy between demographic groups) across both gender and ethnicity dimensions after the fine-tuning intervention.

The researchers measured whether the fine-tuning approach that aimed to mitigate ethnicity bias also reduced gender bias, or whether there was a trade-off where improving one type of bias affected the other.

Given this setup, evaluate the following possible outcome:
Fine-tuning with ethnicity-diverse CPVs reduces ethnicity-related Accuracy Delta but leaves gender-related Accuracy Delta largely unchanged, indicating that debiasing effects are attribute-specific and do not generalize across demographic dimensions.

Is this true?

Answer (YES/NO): NO